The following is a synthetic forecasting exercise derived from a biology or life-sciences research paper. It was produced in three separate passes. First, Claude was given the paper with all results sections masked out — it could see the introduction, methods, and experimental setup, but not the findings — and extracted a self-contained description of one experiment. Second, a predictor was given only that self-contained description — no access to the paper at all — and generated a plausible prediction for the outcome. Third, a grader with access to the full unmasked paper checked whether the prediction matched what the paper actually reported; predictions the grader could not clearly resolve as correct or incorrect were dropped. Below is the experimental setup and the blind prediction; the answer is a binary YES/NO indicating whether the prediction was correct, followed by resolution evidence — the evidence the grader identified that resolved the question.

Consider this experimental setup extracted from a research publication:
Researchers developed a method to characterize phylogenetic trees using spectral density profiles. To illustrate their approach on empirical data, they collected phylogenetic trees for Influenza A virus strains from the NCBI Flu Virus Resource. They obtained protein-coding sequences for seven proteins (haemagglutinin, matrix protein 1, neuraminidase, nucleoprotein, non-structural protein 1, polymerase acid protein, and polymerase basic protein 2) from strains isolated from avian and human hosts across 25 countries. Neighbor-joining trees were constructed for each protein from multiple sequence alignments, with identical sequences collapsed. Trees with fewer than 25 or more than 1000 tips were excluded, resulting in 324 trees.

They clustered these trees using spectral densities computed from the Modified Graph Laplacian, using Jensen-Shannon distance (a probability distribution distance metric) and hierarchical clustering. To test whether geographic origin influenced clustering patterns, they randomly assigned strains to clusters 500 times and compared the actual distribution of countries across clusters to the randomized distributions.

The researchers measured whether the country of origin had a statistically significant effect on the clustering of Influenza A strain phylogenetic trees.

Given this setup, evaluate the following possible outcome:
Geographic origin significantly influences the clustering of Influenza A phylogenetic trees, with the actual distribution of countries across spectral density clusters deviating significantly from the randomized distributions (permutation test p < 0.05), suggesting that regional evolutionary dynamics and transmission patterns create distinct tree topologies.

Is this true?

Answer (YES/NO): YES